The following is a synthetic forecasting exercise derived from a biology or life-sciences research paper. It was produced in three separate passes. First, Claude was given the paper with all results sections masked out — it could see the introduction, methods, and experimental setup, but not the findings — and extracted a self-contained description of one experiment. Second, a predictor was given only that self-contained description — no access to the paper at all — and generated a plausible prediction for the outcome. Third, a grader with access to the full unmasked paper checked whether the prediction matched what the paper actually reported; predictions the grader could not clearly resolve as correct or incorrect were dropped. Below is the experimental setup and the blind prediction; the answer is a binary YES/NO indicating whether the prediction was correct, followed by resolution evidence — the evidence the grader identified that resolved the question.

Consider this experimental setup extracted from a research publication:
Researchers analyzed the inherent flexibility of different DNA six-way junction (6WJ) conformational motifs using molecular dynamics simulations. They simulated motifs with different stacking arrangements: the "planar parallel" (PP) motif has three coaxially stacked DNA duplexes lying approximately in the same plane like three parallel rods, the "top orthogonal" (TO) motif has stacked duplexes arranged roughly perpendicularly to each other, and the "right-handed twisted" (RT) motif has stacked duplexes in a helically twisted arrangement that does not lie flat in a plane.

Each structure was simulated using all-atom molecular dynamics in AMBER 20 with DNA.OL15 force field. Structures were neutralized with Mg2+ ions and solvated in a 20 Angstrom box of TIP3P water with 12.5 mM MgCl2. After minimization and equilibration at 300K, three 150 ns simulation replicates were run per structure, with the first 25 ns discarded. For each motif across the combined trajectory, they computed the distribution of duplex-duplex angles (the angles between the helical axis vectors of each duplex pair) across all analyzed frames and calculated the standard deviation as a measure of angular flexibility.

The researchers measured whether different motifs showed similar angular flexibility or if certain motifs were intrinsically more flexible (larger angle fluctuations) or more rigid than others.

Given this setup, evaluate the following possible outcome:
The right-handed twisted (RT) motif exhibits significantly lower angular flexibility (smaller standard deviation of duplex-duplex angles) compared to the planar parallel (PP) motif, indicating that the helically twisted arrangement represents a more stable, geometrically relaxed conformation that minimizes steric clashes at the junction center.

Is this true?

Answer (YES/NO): NO